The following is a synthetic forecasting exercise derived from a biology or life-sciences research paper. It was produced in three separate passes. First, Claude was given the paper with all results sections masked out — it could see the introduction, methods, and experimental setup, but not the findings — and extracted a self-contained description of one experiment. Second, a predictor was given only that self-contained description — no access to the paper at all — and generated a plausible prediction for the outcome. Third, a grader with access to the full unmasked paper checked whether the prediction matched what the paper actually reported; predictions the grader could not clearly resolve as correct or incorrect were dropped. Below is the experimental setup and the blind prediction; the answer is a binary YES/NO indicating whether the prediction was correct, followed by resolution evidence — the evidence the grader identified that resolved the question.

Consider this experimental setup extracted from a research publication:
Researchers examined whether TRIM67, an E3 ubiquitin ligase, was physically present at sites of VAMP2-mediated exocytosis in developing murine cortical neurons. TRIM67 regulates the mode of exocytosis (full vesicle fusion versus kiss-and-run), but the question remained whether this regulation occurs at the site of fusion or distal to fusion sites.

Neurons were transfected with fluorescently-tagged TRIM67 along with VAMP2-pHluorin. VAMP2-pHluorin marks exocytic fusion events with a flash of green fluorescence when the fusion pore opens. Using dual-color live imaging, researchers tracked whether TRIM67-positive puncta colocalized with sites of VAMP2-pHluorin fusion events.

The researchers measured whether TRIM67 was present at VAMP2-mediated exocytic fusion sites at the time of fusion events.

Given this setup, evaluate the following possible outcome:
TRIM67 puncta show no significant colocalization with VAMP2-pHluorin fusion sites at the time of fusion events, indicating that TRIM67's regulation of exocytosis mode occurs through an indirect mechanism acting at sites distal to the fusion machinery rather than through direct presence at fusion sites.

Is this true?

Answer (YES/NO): YES